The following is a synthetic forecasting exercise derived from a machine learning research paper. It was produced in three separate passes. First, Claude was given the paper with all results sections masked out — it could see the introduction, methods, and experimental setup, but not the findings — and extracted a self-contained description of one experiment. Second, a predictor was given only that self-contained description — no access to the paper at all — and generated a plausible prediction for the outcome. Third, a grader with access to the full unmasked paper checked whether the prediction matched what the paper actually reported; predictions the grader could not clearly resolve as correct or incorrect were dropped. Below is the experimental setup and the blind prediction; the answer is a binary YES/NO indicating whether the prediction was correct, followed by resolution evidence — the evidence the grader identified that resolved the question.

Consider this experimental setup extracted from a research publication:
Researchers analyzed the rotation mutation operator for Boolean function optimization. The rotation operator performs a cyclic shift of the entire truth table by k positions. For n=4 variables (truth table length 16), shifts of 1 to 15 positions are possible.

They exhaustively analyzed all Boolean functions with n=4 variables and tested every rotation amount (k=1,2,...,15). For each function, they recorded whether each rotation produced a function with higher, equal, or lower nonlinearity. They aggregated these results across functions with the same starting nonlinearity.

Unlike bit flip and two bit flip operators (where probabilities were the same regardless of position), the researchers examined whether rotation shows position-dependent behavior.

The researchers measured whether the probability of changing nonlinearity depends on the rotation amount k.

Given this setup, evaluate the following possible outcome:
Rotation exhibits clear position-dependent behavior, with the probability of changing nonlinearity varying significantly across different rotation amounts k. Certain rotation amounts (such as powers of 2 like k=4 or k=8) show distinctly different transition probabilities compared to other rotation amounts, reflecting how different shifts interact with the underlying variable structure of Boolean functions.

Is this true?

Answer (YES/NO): NO